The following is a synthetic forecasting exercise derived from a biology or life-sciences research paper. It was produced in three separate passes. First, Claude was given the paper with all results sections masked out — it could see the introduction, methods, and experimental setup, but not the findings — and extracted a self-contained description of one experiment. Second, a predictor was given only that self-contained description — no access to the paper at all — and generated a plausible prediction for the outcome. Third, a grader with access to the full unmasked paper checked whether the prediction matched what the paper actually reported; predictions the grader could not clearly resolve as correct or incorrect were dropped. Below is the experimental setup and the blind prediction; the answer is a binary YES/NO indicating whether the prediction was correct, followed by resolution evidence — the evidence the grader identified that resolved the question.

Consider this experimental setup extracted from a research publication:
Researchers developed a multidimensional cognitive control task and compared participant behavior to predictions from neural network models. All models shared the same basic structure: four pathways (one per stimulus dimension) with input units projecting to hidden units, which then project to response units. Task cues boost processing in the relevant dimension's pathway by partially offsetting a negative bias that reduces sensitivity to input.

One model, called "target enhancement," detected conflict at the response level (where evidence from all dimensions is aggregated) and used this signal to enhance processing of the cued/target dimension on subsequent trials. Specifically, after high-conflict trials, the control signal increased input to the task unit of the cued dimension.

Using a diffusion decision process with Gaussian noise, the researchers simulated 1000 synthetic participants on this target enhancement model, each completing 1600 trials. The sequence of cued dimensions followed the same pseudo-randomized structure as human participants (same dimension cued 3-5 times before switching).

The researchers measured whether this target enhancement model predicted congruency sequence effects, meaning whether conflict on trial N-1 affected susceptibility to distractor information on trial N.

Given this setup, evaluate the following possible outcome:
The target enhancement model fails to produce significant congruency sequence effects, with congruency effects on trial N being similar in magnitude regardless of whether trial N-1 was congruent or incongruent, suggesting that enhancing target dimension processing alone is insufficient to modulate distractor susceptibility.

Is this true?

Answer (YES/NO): YES